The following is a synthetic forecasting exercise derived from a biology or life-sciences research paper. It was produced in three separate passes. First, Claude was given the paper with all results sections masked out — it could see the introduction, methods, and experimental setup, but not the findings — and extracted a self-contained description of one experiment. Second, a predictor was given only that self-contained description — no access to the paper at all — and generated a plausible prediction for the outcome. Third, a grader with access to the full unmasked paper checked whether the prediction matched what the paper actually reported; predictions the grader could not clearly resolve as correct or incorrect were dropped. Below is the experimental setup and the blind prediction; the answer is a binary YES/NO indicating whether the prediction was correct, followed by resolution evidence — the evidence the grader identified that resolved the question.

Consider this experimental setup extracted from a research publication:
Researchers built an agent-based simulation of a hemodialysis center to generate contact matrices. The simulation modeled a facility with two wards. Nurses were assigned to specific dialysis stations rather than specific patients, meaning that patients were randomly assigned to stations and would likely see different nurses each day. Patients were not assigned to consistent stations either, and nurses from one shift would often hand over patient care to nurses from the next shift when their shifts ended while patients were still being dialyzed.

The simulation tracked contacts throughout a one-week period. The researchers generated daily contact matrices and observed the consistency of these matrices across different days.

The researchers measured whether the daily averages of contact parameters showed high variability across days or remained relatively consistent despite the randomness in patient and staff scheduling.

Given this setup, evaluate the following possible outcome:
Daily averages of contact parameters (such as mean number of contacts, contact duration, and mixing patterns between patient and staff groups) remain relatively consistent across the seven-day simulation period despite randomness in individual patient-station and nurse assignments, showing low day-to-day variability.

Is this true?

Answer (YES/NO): YES